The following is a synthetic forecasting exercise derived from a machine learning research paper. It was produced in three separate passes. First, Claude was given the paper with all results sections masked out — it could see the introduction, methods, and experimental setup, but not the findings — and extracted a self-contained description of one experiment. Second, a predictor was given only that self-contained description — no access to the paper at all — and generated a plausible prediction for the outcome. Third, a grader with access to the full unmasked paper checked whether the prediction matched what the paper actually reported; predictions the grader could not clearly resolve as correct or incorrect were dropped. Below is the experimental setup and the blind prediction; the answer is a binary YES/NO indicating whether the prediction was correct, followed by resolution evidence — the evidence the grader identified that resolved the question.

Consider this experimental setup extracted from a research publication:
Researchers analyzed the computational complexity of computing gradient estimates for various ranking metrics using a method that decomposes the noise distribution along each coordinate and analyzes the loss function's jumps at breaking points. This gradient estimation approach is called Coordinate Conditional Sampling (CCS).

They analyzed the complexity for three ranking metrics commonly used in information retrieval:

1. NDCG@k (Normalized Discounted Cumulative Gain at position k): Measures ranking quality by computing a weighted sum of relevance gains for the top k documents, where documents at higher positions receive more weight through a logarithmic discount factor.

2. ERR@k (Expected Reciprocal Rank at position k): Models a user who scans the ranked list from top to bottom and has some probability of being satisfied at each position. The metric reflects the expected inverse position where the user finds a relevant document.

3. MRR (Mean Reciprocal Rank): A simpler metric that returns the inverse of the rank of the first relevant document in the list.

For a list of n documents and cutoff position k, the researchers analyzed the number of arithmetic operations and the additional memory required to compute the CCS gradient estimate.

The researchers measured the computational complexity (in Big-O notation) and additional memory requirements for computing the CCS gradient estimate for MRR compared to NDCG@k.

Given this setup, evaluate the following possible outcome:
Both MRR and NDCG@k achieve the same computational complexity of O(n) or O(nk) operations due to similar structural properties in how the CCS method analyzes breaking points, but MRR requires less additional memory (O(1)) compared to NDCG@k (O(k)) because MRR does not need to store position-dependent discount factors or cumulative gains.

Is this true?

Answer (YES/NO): NO